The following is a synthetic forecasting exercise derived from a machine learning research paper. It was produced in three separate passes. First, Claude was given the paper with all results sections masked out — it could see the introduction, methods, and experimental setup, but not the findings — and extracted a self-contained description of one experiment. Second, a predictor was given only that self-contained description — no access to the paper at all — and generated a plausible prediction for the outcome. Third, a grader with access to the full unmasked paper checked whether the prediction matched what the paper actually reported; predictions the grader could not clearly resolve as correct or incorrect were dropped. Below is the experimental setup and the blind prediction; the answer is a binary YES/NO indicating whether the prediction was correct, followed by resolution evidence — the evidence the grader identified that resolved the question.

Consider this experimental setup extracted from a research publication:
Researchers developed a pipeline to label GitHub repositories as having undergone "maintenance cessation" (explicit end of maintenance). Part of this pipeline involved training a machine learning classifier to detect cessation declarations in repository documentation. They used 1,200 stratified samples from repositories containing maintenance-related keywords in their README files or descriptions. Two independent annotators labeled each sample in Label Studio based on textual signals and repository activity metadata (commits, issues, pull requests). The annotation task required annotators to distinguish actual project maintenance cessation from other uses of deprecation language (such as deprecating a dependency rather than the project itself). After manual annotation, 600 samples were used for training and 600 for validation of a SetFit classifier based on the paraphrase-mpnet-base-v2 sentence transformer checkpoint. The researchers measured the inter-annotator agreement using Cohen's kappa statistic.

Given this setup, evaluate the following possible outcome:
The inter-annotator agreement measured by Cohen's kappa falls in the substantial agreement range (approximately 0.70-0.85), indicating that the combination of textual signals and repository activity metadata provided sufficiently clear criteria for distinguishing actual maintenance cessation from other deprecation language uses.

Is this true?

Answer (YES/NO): YES